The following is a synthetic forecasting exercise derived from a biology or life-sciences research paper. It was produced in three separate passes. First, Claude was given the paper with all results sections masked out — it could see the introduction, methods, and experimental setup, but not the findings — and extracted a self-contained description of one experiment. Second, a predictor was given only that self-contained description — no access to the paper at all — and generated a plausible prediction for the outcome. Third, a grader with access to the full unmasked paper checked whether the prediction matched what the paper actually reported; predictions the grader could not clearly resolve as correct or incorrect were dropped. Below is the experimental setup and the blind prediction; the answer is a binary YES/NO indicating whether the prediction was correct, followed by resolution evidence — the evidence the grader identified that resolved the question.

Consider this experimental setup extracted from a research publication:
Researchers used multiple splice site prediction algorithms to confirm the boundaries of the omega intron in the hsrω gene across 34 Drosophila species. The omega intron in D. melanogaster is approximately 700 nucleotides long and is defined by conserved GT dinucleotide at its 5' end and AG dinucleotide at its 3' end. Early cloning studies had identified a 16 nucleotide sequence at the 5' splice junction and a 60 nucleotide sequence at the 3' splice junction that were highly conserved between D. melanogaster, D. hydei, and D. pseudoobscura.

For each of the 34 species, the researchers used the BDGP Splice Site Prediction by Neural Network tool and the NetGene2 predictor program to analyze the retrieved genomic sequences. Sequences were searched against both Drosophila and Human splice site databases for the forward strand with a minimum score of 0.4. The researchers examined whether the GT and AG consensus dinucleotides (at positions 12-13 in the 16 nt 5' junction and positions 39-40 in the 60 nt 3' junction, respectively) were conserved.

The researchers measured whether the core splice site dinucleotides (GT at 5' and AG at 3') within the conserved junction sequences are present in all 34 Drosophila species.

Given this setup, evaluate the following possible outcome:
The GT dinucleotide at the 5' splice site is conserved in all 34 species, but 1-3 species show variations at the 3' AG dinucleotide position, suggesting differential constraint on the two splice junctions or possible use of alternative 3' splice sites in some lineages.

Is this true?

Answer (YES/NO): NO